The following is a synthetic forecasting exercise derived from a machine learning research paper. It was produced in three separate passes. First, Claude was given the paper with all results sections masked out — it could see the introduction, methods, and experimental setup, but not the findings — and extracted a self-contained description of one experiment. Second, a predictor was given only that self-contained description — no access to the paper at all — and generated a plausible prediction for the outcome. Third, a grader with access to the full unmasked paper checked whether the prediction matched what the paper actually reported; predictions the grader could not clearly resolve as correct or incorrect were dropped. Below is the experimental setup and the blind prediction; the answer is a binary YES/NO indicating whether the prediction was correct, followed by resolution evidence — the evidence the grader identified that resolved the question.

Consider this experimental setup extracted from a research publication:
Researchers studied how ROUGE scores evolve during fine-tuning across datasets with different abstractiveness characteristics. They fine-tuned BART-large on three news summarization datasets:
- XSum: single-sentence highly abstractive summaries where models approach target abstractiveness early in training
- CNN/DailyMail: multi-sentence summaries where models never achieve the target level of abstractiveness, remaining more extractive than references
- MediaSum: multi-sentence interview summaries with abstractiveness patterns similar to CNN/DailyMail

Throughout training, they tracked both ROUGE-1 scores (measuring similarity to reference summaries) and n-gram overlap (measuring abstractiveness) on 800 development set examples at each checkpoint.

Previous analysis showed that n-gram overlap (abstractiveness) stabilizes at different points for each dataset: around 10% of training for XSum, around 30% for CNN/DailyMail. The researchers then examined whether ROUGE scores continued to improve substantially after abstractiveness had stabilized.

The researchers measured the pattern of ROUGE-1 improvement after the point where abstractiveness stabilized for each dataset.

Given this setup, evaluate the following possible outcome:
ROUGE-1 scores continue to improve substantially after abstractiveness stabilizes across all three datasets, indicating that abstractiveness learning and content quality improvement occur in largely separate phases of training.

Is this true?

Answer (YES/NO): NO